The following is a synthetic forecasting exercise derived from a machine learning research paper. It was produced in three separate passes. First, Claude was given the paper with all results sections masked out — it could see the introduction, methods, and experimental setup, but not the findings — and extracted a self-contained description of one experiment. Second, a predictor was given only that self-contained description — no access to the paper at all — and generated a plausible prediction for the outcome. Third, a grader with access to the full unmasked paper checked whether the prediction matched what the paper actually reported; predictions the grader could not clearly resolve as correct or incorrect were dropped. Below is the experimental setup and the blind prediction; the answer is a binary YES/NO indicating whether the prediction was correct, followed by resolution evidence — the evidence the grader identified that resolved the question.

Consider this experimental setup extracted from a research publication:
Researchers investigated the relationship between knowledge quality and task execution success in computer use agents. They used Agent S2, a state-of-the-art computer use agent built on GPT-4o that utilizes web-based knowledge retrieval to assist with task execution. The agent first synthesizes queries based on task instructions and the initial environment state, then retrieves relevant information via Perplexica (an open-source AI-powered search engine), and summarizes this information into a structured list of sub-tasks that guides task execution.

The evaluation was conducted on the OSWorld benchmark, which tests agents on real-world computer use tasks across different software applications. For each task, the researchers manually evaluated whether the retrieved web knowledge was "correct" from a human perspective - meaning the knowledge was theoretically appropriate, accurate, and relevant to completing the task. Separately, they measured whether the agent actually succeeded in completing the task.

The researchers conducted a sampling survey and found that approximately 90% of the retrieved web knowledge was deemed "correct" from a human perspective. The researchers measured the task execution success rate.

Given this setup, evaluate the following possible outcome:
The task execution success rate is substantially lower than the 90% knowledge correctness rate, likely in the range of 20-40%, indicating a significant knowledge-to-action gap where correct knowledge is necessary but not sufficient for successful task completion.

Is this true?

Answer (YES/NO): NO